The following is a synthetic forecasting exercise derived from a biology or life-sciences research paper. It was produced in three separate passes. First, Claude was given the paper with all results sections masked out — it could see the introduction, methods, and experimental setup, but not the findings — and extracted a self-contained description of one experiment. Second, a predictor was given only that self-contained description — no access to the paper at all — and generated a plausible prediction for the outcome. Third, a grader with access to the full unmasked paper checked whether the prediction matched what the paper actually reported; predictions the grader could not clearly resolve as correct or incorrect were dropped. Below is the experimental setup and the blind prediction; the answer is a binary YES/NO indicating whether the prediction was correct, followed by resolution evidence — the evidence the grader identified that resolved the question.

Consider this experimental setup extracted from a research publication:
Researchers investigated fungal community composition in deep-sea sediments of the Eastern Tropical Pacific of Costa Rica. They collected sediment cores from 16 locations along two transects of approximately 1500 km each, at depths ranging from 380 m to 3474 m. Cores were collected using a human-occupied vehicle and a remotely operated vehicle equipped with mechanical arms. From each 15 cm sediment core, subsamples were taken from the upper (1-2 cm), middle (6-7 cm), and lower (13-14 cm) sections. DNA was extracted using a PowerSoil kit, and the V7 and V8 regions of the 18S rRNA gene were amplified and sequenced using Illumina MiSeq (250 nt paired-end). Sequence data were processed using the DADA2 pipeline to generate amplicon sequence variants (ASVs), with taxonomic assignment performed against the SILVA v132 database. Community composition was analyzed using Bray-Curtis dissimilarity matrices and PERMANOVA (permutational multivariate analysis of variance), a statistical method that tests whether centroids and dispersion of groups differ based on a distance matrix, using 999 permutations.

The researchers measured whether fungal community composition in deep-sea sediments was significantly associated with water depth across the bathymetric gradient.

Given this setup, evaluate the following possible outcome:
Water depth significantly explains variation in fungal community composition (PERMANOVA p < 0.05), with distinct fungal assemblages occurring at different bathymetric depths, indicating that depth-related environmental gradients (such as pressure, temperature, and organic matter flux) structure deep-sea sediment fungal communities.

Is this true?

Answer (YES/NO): NO